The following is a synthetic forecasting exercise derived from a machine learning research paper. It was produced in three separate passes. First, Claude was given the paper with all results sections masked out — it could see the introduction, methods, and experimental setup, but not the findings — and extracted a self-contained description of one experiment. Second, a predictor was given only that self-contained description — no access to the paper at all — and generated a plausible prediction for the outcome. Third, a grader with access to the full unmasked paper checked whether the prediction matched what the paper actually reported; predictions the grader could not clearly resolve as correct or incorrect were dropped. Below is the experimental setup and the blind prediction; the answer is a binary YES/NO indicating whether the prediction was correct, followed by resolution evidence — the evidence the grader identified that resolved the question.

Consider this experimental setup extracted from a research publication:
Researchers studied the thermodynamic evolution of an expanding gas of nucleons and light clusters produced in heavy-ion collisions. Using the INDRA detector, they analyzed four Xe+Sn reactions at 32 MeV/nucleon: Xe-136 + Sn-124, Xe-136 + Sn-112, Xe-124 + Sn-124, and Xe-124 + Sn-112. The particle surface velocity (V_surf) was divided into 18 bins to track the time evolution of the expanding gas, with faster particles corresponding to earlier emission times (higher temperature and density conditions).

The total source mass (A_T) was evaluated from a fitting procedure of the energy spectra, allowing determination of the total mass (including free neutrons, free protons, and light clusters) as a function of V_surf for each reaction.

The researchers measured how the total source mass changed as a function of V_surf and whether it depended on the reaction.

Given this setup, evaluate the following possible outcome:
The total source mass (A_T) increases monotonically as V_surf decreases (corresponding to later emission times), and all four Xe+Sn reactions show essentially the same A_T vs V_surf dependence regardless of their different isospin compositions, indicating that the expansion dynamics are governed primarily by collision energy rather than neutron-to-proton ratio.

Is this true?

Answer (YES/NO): NO